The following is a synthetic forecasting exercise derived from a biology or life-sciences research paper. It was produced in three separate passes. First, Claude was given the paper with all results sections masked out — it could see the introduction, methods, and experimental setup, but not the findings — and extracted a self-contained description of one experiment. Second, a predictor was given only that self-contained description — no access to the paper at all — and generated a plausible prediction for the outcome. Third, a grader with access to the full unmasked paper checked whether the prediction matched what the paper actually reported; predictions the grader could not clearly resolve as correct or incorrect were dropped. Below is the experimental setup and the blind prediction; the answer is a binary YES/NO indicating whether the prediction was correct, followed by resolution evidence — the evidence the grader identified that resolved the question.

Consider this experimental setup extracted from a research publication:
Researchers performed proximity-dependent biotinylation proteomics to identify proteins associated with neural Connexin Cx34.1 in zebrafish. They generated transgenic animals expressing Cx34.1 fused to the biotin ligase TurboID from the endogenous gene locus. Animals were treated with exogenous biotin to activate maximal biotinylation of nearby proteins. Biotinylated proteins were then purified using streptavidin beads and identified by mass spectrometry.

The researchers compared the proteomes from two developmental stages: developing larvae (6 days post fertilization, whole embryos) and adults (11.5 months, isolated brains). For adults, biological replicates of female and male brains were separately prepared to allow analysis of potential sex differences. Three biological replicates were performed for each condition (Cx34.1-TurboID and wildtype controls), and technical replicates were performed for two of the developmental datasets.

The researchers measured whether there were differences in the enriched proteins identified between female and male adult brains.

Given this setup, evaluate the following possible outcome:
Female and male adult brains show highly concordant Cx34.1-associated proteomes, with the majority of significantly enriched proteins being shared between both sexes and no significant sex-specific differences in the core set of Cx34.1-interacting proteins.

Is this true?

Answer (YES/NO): YES